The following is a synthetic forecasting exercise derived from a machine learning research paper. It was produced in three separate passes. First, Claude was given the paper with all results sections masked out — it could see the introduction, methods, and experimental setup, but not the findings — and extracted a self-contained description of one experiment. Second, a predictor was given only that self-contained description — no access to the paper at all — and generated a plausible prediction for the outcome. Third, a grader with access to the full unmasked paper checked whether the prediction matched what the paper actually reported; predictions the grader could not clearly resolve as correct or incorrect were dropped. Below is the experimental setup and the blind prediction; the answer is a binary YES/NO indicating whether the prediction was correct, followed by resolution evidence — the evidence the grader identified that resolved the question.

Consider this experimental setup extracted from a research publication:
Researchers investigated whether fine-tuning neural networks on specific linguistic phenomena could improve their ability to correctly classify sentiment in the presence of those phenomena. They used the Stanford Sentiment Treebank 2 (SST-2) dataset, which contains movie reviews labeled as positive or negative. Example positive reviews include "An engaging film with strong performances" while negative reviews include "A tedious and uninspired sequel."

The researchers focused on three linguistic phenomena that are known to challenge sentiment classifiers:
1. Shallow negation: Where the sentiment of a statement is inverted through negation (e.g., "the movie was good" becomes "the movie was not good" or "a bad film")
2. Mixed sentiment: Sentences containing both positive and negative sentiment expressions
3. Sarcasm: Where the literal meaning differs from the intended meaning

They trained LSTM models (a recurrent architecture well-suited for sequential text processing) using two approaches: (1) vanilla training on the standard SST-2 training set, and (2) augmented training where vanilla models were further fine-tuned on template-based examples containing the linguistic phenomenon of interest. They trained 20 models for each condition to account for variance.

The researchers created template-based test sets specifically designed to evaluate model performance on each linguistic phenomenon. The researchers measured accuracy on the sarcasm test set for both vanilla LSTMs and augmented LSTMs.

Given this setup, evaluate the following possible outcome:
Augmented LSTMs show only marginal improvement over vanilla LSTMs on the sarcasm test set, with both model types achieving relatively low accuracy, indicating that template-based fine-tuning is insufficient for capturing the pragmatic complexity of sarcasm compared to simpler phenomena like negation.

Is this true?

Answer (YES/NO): NO